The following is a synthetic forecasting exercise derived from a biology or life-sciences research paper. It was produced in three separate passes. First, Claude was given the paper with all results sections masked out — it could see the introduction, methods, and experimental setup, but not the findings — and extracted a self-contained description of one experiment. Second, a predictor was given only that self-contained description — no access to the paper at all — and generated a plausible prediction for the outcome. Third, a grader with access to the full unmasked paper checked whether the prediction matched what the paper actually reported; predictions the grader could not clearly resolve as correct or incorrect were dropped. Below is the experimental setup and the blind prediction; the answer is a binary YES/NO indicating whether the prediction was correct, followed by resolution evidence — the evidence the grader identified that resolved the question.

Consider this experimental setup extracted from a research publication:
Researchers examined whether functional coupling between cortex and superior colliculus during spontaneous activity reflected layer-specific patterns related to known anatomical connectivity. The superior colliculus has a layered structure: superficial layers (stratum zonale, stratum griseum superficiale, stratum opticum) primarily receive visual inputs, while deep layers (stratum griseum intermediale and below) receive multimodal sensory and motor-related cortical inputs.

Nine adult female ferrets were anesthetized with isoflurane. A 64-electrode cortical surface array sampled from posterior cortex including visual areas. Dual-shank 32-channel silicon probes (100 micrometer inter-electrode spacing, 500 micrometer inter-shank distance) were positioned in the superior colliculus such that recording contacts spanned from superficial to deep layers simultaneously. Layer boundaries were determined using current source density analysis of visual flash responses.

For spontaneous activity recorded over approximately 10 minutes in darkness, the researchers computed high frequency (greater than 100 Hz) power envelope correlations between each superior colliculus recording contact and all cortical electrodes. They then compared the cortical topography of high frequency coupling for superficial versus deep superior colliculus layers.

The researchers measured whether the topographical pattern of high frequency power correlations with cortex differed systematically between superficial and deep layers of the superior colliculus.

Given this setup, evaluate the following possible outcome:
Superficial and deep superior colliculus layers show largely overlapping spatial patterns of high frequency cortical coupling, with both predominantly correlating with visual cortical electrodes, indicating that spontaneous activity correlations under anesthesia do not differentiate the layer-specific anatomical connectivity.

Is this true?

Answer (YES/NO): NO